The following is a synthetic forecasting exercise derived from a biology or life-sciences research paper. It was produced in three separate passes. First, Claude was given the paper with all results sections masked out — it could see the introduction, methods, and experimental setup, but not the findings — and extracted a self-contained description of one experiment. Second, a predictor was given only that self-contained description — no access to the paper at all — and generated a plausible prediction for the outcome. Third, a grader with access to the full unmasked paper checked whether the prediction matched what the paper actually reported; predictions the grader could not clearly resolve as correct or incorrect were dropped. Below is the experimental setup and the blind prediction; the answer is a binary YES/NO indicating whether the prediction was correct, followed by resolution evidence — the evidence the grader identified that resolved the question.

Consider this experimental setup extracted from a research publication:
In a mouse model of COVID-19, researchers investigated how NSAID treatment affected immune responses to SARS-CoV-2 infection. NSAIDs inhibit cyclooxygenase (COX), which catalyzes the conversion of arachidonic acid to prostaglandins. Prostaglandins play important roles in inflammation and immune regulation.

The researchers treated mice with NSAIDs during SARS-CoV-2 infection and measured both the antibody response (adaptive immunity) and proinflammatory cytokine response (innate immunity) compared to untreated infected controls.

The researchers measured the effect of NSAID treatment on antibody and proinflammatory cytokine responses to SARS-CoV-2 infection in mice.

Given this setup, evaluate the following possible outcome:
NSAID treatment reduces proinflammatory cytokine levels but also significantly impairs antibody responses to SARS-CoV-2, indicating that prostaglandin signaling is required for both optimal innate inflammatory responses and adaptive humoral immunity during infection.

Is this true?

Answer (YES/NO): YES